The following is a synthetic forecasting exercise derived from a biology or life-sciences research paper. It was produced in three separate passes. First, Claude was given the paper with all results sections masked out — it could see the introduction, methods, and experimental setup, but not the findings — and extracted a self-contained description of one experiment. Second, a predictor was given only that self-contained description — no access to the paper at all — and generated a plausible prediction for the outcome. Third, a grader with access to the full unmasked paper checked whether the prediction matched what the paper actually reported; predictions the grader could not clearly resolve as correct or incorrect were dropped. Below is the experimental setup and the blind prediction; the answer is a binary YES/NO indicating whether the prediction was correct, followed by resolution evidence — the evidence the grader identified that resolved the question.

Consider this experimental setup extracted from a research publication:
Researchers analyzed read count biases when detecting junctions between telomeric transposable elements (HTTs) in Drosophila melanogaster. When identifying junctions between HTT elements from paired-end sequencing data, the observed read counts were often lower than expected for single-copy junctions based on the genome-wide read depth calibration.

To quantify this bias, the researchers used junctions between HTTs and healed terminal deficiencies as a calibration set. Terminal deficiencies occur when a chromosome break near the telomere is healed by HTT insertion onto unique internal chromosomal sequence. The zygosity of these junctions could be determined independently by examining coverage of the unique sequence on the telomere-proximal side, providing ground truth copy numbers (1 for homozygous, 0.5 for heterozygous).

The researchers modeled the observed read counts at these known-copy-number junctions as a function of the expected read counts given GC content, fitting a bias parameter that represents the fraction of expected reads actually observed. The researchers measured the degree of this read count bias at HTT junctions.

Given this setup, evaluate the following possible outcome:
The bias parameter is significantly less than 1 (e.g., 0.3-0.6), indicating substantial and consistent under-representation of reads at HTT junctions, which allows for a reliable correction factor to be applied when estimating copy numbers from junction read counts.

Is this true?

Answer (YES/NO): YES